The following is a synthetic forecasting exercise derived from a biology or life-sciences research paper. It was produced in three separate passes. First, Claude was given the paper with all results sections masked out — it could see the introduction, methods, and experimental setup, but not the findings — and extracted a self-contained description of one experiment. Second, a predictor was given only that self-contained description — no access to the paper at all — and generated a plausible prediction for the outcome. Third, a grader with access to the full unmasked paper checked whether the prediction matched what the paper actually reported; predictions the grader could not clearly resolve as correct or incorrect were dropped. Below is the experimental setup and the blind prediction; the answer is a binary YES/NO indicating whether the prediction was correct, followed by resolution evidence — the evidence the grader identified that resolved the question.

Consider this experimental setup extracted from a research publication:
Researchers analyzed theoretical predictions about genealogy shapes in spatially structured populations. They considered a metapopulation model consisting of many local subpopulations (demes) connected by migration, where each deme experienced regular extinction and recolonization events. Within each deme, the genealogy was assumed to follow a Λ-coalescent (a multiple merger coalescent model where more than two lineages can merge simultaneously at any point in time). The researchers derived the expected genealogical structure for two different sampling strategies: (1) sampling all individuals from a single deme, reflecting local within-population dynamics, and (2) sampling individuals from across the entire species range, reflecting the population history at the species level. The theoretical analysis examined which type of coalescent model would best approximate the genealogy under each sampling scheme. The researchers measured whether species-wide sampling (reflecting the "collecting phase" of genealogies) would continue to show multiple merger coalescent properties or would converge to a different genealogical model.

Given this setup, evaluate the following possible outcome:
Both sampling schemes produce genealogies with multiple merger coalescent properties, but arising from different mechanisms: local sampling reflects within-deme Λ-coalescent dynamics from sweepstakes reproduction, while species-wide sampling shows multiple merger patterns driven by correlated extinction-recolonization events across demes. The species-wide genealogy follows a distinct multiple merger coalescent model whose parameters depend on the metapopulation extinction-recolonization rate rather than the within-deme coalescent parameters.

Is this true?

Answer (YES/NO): NO